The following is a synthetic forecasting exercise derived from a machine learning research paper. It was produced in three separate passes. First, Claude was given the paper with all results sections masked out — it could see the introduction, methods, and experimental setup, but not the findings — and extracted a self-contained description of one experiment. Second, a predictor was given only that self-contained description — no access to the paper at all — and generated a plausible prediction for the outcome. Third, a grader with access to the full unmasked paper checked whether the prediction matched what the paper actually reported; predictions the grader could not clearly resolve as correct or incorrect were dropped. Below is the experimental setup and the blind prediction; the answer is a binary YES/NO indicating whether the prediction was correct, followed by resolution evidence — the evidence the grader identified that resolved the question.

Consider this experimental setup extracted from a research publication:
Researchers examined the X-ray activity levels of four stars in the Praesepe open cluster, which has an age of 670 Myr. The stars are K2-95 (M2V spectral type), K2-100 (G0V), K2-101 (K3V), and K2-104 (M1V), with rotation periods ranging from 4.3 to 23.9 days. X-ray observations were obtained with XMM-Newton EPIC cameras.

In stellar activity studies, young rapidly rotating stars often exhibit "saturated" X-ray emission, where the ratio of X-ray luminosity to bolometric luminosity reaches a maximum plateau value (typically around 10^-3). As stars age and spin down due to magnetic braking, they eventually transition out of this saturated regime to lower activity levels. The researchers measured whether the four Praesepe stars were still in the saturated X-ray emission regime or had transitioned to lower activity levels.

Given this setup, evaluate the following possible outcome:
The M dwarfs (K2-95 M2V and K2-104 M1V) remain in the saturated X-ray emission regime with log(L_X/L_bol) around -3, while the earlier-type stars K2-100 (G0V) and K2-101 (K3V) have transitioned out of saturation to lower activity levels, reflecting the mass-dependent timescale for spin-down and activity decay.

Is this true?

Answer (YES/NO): NO